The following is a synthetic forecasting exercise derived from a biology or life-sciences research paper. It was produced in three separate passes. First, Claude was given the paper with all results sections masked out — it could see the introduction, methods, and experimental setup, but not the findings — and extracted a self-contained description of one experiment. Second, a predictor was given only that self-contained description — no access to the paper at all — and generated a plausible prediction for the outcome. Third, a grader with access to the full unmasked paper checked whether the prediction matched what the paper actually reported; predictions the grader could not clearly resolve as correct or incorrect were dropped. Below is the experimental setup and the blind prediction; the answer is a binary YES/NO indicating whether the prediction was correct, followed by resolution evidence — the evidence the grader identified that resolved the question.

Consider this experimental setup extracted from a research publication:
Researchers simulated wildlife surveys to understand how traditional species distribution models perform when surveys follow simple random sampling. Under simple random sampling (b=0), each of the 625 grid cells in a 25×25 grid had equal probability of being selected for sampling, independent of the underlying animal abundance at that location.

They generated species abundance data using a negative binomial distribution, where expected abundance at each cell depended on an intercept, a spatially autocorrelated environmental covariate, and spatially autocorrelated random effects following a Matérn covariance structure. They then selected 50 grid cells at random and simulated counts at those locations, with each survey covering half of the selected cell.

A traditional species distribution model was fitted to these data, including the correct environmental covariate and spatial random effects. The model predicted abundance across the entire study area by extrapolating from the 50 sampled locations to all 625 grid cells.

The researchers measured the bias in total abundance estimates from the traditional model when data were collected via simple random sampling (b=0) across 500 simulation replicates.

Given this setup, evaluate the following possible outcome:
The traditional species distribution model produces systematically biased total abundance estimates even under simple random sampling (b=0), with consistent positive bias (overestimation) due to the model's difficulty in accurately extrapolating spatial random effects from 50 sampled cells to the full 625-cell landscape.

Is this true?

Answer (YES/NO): NO